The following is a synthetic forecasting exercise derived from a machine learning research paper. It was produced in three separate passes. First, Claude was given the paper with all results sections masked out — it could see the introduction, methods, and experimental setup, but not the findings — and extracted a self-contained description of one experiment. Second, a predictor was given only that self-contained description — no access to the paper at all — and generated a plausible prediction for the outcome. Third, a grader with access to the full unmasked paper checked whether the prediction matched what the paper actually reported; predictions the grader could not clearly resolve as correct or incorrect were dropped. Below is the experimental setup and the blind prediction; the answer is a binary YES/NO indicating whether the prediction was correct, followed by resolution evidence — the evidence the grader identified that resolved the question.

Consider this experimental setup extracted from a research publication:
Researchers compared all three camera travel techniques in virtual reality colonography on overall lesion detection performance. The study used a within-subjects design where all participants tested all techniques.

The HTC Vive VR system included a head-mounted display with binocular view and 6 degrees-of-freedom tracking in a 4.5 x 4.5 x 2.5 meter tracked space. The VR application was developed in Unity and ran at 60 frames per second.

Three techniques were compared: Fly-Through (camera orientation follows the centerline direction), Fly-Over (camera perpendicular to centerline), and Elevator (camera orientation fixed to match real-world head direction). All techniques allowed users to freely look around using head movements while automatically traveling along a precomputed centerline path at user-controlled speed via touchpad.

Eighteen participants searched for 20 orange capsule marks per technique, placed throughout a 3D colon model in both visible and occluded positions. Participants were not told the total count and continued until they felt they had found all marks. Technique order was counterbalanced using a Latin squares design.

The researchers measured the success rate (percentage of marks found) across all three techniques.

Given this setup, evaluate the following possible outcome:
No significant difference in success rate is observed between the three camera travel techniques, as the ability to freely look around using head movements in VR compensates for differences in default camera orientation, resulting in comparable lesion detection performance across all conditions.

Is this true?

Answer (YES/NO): NO